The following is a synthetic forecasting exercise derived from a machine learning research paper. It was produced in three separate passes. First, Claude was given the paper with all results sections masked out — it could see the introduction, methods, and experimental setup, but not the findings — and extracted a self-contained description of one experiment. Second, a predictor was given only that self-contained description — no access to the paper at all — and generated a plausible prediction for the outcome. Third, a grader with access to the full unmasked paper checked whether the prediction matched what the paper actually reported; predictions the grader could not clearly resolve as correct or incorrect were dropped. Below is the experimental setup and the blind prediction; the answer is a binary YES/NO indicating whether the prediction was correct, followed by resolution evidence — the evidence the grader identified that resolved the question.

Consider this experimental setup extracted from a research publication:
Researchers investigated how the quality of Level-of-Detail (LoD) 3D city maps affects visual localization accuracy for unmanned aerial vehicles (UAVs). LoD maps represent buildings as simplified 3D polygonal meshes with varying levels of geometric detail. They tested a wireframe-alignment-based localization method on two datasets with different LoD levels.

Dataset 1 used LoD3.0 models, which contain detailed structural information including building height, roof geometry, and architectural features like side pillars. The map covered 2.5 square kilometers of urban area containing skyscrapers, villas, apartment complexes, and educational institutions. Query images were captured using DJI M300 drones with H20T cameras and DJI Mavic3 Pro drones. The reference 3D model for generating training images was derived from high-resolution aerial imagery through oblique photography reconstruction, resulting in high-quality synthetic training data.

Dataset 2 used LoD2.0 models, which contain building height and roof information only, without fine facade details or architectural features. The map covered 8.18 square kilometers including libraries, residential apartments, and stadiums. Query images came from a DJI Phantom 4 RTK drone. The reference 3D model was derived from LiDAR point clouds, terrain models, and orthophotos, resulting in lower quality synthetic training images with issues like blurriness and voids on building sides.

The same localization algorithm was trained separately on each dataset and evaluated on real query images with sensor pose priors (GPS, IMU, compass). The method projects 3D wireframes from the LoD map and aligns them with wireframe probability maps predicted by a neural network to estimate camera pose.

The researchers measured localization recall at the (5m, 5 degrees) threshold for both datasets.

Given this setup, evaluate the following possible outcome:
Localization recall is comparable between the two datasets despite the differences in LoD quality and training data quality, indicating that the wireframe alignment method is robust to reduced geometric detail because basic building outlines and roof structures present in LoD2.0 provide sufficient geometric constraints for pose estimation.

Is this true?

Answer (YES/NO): NO